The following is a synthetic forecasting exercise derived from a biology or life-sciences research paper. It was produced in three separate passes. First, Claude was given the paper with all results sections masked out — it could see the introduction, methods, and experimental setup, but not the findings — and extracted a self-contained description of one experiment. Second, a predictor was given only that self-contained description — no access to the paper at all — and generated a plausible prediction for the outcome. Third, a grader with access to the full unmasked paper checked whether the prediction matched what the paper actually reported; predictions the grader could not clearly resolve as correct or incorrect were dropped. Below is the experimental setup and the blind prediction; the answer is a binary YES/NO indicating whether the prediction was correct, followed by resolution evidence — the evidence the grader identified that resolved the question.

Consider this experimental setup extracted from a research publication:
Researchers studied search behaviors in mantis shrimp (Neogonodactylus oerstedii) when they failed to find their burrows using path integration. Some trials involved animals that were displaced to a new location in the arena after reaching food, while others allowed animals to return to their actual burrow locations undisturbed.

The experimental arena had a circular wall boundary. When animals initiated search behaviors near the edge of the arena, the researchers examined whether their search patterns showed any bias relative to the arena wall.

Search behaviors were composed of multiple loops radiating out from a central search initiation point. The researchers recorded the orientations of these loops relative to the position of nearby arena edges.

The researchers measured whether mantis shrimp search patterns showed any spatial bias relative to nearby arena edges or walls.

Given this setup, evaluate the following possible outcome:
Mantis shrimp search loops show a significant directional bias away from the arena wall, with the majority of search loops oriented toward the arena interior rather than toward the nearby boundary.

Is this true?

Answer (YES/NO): NO